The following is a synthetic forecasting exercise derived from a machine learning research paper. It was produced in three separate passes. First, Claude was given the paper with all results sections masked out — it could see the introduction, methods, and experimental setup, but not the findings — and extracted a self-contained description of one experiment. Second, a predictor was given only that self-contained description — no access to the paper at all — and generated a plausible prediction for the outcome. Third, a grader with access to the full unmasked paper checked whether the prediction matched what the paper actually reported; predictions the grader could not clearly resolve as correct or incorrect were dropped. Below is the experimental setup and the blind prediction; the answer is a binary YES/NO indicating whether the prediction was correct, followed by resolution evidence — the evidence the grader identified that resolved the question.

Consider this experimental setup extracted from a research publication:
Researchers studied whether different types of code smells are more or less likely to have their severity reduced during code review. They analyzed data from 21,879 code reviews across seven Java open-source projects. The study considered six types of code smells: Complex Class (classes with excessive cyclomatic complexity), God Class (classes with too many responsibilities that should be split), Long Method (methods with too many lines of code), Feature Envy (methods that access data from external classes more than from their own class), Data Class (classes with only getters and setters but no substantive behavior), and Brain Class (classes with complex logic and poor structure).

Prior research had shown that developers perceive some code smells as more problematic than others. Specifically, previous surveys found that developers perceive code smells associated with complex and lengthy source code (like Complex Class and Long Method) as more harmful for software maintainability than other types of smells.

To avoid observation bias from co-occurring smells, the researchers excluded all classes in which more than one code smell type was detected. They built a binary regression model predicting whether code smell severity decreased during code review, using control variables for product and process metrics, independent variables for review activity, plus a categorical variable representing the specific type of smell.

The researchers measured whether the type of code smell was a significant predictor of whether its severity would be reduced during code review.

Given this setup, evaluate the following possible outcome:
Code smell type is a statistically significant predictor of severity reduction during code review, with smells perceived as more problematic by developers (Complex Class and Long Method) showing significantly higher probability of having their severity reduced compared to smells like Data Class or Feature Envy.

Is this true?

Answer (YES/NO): NO